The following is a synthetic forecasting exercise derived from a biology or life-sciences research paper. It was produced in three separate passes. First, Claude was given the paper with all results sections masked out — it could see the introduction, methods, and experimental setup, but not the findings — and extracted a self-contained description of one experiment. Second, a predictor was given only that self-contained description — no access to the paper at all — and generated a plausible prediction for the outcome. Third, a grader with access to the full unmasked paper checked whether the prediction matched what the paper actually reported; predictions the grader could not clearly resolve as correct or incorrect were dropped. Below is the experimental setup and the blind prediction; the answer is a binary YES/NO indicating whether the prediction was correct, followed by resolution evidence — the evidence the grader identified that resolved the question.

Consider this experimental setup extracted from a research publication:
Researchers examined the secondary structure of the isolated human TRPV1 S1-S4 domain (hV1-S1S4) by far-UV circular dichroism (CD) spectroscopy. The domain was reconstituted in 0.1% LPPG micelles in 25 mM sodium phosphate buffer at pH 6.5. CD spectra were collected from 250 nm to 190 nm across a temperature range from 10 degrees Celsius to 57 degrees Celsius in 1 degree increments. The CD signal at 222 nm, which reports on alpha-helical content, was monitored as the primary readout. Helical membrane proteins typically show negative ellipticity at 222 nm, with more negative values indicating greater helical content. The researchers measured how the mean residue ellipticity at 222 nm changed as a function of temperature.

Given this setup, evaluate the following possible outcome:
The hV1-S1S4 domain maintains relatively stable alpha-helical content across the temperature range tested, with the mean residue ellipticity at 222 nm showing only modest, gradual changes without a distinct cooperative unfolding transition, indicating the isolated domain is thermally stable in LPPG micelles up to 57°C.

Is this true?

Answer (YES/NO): NO